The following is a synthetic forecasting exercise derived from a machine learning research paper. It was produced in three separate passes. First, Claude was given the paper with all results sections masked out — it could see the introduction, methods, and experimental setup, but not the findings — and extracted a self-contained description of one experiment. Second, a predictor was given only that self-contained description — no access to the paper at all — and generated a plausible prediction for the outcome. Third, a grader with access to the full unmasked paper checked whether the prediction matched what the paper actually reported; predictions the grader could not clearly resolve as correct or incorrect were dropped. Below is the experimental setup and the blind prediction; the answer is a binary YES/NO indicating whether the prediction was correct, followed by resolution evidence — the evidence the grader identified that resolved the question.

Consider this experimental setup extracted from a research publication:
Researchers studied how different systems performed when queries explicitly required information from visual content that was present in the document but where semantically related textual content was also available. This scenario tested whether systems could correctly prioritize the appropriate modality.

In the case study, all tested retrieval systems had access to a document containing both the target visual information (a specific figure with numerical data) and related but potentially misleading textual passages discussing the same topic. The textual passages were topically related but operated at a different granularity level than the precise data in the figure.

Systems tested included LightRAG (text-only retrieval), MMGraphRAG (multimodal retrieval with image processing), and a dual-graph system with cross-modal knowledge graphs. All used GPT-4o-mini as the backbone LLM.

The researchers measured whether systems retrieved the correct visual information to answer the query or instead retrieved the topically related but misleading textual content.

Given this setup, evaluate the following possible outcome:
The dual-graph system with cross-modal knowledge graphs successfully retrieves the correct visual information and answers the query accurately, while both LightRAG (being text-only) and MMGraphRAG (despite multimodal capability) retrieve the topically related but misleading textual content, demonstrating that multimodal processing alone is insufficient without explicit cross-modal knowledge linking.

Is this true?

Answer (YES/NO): NO